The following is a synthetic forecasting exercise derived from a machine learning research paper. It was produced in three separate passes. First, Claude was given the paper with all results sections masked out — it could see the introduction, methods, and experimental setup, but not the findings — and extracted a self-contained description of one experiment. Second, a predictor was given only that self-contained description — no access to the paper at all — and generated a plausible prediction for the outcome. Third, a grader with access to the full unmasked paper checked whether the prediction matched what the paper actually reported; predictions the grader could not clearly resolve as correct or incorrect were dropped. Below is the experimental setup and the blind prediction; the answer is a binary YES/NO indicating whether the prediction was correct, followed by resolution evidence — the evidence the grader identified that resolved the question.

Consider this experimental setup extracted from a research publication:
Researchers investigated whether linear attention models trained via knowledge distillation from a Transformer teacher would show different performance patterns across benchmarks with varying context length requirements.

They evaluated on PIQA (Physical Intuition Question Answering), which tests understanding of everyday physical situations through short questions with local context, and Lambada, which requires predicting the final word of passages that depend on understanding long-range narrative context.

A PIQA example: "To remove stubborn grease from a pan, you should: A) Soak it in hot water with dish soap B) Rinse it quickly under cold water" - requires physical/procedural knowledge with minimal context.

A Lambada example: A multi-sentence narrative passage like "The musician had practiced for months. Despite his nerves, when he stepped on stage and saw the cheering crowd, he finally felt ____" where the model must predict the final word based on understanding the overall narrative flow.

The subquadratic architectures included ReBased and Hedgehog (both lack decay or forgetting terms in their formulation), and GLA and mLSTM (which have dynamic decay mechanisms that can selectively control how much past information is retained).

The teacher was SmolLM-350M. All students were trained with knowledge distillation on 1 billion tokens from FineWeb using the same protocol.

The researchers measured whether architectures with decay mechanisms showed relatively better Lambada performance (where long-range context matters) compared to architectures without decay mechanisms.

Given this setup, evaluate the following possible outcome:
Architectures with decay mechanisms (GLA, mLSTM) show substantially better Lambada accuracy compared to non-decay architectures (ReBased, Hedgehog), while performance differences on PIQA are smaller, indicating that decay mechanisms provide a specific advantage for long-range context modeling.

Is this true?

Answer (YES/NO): YES